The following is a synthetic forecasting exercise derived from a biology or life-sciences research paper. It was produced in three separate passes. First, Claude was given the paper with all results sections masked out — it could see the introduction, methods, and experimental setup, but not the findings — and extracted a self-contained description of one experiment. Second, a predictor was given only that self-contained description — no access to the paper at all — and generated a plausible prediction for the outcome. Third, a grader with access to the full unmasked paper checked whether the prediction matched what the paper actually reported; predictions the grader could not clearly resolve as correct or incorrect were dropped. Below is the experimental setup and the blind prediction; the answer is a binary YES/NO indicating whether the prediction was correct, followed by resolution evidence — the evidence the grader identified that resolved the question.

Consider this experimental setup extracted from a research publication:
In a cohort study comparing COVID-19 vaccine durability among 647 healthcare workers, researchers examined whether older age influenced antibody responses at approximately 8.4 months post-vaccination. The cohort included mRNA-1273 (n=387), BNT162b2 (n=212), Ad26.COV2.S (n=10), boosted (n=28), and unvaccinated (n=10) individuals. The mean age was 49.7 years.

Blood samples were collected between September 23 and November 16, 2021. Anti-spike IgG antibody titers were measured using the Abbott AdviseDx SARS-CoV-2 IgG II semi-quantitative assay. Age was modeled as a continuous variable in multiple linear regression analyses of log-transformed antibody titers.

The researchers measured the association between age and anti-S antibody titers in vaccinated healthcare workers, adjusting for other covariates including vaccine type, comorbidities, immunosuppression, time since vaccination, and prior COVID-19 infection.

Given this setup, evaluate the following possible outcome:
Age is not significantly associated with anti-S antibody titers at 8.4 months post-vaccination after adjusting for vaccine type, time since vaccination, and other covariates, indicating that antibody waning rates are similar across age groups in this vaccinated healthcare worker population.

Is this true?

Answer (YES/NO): NO